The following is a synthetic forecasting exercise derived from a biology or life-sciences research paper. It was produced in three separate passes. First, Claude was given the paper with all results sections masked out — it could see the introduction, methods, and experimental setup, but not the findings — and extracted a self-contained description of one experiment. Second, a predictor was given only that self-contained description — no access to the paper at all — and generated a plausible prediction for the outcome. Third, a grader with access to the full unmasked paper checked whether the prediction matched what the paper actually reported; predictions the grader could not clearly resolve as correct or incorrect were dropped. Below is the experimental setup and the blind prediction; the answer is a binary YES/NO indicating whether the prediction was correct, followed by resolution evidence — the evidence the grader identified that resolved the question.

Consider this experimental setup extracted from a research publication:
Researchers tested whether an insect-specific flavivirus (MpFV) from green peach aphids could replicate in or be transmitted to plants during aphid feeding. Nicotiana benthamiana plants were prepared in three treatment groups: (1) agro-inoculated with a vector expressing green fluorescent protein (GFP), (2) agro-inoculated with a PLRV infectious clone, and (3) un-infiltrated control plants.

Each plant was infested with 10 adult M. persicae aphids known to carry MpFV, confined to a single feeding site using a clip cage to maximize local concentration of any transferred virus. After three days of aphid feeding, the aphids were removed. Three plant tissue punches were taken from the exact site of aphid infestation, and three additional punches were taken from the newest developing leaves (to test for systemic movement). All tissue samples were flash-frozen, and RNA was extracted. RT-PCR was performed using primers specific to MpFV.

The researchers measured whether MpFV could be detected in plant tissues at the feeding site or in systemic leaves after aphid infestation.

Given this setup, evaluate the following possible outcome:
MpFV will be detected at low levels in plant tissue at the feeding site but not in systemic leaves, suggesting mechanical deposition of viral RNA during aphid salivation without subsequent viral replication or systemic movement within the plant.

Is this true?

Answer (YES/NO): NO